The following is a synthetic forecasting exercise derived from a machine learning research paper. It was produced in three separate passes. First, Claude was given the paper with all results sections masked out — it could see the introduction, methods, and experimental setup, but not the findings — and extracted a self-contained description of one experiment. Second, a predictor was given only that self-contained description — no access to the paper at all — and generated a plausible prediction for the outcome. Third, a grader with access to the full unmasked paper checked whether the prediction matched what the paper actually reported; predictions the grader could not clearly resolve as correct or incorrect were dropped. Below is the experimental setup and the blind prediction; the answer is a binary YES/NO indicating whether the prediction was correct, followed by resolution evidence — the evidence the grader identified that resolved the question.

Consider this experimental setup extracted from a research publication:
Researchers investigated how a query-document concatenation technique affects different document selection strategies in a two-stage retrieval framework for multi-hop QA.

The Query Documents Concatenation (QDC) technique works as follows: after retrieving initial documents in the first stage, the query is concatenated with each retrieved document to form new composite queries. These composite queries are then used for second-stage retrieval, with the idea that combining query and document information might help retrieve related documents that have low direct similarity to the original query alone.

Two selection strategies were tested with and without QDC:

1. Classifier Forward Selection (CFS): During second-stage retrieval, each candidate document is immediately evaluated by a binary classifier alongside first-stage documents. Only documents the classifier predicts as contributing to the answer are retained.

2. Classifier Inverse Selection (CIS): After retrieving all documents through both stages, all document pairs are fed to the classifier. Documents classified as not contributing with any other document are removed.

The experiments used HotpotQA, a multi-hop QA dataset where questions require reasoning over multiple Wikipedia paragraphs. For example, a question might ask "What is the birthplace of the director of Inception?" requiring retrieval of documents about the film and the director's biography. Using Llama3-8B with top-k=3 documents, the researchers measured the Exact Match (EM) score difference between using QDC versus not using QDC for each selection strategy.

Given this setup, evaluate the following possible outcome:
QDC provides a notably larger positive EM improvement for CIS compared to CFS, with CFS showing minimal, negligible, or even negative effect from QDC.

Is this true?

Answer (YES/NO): NO